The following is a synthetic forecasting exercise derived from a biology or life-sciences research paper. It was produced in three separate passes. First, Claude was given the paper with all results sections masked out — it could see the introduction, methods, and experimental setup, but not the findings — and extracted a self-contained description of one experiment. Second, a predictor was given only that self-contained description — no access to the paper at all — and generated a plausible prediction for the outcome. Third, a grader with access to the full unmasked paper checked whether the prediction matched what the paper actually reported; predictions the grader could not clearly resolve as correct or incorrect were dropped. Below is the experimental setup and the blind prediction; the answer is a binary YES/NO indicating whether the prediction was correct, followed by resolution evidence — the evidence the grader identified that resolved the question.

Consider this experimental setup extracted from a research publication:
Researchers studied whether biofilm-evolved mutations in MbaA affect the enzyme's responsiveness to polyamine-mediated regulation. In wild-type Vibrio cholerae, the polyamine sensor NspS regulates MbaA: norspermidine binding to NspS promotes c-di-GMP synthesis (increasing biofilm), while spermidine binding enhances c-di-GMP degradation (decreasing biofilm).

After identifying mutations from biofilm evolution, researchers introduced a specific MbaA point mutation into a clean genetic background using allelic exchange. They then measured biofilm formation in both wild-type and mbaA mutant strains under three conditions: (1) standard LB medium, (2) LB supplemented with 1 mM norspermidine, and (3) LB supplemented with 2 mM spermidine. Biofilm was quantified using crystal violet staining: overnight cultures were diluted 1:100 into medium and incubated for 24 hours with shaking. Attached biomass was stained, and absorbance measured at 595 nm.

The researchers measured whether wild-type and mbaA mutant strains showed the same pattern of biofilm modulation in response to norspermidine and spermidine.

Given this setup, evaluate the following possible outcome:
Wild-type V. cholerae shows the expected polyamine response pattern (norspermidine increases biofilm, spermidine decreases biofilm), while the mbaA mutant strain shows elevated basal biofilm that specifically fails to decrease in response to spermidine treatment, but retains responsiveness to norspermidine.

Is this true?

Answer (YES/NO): NO